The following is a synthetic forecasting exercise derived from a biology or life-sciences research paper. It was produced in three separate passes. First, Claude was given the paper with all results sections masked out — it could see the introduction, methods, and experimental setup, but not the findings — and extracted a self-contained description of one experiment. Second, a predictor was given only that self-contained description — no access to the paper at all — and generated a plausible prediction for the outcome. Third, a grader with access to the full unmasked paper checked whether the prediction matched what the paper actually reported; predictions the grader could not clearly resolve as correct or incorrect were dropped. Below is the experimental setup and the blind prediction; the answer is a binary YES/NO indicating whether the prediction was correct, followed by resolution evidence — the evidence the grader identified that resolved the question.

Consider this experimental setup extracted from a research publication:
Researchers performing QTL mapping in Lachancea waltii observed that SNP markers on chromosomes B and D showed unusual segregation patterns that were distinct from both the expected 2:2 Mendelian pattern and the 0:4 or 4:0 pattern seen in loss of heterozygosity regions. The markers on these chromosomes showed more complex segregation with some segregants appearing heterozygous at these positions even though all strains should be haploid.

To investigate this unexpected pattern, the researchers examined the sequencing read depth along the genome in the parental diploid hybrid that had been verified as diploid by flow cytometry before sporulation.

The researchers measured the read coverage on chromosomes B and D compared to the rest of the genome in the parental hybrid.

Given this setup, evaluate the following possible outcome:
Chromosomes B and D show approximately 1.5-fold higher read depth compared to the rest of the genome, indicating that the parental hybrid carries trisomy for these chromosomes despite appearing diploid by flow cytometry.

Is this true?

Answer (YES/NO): YES